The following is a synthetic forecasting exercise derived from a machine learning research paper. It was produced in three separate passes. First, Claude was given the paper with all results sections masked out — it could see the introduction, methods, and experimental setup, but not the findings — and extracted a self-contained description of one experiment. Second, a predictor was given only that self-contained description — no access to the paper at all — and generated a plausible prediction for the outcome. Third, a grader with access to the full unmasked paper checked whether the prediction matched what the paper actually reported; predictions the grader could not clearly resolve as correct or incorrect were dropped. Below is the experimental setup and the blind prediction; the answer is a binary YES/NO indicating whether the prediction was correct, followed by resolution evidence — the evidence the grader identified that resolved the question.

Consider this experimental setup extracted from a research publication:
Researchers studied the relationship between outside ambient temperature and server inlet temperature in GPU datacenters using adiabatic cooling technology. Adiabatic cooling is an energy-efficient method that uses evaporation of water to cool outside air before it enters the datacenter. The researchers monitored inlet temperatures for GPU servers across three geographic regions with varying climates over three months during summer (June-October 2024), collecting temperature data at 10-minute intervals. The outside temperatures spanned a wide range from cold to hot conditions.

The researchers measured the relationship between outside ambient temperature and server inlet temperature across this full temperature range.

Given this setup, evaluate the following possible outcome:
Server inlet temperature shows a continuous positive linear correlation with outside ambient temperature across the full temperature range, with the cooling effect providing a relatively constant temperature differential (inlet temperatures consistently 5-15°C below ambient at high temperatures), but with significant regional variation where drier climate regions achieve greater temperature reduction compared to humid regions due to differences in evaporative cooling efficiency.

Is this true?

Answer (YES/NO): NO